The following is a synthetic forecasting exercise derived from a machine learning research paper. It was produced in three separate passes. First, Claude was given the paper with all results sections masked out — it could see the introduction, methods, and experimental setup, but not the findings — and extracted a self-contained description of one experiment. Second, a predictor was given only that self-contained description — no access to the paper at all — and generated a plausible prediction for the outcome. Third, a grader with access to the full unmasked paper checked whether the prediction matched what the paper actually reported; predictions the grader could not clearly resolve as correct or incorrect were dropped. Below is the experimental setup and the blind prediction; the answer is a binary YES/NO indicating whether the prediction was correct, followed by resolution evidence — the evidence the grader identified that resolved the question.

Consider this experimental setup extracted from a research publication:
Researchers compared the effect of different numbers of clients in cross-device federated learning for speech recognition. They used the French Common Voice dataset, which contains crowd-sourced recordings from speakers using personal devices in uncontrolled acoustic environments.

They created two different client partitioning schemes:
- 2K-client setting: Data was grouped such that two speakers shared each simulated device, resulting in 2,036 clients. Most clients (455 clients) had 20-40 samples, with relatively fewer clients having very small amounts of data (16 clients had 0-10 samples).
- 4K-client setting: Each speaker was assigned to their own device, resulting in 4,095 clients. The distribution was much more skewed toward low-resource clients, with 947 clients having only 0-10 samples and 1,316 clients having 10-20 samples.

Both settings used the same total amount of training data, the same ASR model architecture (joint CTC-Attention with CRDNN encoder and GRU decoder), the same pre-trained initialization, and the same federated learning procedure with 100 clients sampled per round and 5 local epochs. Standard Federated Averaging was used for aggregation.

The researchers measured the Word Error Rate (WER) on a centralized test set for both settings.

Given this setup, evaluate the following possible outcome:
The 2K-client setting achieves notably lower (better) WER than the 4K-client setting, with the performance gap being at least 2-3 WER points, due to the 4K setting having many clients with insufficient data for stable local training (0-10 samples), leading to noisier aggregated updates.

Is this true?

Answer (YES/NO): NO